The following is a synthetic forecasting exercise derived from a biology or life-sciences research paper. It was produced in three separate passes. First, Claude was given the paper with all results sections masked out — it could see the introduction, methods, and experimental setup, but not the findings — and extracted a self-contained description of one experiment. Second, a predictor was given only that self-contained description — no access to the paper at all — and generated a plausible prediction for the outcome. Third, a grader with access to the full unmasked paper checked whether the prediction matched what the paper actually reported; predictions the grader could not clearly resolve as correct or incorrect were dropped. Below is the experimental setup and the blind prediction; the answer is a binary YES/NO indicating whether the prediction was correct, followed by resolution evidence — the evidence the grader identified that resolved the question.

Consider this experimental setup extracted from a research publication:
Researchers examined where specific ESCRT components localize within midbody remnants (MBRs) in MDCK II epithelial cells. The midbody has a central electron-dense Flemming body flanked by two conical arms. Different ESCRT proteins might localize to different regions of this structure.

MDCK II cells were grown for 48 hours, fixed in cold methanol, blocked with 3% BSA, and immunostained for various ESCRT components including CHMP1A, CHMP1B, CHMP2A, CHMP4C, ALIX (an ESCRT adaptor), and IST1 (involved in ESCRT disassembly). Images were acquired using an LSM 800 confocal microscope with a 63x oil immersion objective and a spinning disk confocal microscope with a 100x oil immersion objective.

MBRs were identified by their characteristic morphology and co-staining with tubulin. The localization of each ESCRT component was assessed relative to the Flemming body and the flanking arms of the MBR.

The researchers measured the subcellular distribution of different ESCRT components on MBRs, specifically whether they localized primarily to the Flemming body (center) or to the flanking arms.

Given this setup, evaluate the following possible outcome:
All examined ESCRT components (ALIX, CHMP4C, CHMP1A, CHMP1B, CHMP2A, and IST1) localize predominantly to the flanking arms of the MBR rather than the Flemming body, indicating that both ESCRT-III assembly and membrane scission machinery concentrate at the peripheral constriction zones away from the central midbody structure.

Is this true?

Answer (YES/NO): NO